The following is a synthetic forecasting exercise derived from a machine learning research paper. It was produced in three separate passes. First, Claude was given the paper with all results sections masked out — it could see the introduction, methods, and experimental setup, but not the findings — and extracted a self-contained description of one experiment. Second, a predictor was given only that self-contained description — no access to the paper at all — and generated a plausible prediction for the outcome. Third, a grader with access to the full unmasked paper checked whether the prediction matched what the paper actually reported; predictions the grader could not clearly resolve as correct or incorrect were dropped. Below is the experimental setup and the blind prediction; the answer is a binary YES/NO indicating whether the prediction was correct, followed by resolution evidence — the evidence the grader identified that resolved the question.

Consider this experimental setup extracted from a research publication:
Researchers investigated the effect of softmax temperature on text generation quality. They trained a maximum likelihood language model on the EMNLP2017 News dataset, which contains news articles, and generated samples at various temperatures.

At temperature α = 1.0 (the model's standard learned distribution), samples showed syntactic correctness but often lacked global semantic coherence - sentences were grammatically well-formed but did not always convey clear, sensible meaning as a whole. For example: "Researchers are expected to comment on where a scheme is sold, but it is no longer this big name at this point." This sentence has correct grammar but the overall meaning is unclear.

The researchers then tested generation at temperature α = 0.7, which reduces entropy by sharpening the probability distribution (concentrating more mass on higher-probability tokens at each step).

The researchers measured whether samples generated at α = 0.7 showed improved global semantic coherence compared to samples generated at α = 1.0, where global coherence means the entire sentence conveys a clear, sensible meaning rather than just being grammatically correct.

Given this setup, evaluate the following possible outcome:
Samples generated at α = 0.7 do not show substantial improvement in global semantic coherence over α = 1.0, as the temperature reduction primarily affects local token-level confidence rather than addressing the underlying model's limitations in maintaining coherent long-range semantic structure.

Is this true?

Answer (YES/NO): NO